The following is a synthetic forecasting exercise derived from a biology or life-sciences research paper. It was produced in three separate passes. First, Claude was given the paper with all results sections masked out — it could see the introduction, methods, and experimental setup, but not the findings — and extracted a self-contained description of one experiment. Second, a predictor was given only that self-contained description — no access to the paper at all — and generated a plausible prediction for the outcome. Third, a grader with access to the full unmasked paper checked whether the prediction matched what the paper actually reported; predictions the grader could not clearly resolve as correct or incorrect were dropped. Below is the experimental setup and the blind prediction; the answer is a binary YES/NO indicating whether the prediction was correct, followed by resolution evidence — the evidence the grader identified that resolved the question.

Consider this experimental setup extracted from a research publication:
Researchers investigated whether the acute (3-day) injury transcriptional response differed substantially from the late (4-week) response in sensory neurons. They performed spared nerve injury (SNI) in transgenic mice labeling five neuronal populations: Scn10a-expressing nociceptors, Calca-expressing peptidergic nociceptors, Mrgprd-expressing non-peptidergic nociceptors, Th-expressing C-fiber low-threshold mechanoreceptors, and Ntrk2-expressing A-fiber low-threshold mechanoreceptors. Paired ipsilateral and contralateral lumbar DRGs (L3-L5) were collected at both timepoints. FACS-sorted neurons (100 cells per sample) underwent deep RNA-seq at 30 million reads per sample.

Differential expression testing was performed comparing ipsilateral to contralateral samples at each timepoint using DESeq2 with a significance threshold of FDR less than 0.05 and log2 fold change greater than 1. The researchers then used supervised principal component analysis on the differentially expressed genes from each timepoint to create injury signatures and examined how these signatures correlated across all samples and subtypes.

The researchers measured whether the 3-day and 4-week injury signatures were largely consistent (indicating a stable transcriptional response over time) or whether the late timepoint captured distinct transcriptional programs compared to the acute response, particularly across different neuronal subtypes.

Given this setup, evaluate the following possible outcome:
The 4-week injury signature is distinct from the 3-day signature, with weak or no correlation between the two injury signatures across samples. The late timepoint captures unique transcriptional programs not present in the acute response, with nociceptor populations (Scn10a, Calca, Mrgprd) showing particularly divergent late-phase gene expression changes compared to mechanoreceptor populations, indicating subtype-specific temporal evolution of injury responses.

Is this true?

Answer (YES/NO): NO